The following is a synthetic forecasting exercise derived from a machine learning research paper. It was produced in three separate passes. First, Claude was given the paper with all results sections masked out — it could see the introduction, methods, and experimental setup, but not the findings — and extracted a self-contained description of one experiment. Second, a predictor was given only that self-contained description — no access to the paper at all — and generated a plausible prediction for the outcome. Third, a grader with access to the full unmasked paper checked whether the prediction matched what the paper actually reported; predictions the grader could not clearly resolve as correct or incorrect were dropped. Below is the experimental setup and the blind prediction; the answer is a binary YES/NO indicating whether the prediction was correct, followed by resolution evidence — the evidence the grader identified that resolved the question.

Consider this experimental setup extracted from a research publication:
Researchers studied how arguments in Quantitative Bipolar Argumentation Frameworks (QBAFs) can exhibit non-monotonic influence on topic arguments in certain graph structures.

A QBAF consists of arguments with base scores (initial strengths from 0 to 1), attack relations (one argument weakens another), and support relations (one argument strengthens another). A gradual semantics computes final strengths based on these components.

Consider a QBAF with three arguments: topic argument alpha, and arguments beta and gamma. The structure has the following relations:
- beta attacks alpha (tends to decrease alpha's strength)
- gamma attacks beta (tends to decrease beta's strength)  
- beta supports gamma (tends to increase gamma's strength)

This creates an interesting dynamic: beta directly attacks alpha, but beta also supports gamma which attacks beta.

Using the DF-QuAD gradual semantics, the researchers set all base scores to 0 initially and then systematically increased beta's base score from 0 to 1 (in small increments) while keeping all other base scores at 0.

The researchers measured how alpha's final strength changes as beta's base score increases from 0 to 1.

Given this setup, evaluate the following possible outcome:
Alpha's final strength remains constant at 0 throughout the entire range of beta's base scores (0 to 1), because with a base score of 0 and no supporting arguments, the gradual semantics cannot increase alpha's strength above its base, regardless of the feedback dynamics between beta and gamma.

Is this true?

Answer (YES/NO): NO